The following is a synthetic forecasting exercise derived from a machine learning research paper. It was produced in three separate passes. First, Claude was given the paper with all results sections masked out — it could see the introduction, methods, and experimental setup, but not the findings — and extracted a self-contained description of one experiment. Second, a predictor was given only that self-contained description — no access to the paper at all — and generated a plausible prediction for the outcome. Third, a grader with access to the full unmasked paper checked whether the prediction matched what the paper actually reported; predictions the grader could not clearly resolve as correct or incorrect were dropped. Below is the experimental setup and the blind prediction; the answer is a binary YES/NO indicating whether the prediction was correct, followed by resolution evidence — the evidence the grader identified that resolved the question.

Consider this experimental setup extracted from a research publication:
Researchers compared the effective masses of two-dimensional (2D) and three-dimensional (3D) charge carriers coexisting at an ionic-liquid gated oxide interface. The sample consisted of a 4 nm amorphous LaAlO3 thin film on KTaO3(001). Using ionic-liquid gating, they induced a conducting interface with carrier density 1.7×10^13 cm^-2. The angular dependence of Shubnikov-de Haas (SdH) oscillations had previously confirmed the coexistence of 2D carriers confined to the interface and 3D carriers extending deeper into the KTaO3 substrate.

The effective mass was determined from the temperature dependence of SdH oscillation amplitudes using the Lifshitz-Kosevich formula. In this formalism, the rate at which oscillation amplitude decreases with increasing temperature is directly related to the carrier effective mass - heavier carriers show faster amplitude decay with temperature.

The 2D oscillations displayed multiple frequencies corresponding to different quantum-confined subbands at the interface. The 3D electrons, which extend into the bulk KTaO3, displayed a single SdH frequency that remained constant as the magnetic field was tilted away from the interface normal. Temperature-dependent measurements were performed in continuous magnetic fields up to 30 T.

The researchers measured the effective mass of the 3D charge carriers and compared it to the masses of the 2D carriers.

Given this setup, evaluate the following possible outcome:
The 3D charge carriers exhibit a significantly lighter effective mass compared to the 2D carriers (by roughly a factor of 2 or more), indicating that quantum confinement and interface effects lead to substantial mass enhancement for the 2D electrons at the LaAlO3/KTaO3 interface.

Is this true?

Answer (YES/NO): NO